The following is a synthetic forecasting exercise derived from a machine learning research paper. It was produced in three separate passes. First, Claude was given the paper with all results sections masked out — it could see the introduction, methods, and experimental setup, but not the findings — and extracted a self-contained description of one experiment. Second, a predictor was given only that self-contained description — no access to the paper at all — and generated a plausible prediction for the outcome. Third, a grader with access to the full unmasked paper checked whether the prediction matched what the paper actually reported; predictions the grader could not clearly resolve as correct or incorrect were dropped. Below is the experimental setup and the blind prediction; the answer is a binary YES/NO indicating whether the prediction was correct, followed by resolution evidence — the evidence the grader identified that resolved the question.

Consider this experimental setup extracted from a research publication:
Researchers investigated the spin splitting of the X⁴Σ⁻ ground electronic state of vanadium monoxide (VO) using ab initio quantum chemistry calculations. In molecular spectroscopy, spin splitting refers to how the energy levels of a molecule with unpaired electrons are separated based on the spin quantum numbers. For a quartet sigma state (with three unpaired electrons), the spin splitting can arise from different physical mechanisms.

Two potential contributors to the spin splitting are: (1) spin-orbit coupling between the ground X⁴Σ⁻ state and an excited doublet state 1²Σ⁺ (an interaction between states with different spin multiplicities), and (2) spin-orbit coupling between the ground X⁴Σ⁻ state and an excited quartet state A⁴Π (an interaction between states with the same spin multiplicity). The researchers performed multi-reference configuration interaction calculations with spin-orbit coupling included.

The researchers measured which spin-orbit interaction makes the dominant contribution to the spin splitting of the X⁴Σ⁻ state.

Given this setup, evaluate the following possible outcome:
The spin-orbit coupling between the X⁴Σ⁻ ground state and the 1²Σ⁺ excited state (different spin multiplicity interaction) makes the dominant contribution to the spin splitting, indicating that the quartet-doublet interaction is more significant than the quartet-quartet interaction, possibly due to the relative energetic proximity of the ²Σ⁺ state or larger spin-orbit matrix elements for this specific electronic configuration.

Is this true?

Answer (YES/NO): YES